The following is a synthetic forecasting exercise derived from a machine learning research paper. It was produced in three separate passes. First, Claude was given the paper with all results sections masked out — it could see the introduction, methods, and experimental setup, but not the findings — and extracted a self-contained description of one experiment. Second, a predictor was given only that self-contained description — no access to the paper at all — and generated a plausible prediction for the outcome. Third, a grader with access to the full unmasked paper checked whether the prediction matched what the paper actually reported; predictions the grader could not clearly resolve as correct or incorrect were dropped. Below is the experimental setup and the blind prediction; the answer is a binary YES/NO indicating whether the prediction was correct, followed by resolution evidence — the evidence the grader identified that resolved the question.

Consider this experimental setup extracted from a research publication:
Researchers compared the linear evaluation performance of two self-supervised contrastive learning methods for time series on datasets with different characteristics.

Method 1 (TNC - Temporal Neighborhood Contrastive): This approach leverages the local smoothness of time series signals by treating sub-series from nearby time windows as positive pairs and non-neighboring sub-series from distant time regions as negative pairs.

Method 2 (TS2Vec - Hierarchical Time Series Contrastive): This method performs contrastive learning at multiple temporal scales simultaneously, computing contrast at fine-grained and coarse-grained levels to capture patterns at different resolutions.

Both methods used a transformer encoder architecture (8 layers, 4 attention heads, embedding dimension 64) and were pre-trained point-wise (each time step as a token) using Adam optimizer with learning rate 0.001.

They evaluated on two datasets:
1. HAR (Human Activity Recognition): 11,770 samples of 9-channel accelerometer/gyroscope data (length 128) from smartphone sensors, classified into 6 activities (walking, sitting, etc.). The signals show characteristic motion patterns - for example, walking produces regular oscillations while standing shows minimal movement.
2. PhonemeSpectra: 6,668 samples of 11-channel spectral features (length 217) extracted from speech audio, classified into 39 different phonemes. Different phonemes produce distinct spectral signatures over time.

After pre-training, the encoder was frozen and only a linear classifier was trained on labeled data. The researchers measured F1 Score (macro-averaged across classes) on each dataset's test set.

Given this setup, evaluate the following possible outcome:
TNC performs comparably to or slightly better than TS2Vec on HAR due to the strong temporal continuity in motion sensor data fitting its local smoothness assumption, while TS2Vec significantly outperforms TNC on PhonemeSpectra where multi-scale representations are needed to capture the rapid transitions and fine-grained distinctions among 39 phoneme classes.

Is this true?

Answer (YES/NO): NO